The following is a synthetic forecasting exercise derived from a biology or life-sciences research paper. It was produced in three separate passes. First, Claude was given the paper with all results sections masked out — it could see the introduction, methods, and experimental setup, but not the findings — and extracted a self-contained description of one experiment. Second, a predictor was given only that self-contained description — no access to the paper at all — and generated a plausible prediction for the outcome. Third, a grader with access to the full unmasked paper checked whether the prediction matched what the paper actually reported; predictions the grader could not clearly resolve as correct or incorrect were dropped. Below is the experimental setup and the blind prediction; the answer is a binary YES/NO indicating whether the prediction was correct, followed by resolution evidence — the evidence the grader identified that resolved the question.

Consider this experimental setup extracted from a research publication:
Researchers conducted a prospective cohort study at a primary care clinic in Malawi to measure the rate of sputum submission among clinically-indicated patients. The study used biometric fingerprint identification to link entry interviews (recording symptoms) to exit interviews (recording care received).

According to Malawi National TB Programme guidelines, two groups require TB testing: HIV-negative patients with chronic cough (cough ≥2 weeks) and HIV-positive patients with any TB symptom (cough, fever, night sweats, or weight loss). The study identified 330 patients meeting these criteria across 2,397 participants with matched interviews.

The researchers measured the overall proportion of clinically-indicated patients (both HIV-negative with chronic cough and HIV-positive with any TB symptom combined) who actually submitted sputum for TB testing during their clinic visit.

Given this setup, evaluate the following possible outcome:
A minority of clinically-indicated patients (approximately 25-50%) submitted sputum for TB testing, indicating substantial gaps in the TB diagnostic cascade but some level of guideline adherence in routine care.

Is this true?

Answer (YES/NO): NO